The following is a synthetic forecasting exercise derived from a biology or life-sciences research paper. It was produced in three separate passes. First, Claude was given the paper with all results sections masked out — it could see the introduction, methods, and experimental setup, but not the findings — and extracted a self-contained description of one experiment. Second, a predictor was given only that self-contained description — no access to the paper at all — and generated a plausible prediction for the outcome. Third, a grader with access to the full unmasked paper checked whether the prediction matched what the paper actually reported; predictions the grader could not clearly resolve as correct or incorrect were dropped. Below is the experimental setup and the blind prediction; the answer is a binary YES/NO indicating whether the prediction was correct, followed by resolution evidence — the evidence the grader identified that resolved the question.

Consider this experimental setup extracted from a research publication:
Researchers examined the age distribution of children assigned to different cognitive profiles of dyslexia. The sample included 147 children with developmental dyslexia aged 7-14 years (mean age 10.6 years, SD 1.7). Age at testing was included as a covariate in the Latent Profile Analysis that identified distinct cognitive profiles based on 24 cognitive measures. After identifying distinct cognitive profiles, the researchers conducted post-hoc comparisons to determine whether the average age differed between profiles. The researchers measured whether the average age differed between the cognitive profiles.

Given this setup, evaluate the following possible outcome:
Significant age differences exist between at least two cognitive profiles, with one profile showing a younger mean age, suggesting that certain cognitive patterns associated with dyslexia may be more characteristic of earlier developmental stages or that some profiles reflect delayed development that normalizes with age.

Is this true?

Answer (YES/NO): NO